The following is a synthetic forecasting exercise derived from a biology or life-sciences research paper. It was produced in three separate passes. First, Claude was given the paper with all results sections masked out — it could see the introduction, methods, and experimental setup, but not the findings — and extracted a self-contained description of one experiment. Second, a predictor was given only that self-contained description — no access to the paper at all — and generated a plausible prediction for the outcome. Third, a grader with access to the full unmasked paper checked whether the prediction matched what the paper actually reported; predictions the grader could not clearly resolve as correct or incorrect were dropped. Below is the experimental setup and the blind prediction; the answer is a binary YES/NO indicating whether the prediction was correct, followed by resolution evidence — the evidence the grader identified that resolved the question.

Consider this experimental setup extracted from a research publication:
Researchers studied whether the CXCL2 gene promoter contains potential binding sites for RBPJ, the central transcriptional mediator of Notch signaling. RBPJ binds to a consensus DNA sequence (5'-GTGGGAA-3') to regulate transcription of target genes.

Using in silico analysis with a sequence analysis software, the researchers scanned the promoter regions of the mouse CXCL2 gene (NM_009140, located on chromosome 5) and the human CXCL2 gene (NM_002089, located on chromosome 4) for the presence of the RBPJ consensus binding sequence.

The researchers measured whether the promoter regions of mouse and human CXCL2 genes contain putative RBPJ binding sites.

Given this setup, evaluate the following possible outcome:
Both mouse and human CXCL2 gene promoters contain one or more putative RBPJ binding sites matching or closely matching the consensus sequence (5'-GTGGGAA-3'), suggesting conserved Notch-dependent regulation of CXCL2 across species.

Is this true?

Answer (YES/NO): YES